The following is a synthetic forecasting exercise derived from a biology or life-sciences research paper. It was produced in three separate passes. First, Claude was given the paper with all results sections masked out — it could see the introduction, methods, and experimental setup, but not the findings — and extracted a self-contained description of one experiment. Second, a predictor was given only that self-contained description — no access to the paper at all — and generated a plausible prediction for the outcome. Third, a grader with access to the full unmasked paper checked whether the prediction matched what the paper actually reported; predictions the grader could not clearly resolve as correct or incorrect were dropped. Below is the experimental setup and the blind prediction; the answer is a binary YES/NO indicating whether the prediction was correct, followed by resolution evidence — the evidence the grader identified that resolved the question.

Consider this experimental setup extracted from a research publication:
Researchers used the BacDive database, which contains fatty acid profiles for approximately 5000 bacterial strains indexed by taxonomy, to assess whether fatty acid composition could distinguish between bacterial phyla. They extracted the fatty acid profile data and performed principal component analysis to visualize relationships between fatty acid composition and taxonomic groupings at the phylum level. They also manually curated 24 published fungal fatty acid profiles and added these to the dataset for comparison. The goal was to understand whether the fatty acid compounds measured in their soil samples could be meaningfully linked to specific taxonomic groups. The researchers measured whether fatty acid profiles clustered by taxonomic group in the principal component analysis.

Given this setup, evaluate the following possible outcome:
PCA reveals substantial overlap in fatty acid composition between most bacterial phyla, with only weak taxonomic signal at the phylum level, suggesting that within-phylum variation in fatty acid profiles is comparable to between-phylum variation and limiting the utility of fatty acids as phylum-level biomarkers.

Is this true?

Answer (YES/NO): NO